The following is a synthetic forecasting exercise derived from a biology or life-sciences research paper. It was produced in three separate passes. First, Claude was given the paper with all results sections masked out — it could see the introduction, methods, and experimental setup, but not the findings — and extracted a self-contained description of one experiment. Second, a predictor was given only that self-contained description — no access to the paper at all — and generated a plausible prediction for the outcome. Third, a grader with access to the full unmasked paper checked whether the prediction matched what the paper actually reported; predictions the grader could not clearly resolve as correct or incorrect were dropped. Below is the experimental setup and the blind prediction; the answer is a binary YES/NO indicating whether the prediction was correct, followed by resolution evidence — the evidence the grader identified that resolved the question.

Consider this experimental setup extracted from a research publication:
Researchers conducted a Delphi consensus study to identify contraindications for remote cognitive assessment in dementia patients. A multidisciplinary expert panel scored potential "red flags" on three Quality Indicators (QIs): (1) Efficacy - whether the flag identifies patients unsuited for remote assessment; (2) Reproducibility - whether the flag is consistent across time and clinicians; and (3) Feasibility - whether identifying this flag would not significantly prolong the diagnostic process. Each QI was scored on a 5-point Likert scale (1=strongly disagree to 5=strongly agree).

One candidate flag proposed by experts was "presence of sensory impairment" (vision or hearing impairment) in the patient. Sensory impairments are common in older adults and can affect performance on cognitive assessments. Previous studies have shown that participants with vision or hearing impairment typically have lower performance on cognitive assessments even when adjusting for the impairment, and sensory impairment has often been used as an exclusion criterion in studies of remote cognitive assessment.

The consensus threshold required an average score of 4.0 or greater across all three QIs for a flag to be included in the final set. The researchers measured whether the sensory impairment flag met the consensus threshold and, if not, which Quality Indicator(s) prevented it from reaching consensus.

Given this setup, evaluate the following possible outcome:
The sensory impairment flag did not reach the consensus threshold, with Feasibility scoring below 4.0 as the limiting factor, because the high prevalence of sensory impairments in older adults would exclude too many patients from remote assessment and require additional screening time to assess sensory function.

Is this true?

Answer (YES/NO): NO